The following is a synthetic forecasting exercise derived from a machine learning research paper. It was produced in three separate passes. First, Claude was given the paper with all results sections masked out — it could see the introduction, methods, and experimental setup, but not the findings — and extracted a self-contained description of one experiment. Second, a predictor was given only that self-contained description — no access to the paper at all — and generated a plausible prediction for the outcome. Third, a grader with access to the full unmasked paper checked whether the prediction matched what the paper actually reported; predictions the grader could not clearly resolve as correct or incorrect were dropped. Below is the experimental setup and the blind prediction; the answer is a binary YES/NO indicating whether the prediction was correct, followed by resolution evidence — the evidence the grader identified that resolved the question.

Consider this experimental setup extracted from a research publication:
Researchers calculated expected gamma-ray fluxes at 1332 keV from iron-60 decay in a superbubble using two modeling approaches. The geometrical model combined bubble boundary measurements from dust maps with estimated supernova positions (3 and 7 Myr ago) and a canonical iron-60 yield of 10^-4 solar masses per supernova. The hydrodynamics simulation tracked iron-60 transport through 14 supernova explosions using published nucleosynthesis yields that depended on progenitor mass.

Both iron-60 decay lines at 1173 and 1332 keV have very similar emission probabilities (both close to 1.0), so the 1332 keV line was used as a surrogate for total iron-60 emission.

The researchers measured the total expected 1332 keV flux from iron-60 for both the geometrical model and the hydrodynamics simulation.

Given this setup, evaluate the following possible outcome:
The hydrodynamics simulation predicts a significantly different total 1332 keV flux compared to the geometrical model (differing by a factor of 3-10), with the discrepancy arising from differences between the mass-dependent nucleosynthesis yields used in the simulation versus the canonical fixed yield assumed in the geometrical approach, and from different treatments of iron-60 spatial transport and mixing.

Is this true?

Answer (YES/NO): YES